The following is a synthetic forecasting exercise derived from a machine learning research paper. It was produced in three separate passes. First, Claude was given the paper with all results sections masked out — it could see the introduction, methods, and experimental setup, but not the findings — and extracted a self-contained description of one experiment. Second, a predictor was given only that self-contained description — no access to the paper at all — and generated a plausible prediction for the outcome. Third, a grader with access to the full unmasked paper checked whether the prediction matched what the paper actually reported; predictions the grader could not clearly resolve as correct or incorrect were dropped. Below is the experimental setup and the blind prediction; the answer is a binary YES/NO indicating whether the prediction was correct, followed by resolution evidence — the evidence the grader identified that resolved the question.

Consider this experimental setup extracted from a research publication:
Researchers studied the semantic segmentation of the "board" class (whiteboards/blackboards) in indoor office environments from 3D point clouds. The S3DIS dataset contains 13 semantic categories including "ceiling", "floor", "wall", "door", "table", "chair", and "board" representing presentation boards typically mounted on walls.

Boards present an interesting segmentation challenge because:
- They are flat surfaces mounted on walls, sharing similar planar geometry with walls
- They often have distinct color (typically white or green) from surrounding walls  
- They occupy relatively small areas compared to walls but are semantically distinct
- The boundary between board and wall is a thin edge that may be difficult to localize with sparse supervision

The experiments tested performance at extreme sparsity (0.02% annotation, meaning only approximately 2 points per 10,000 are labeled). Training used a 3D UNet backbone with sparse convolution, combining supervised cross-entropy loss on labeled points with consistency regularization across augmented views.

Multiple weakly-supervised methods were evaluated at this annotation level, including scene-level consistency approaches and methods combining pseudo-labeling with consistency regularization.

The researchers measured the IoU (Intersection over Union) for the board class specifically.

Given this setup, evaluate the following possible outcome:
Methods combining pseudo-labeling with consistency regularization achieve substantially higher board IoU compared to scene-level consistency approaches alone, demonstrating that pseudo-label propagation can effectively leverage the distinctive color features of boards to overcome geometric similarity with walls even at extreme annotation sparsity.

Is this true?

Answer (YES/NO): NO